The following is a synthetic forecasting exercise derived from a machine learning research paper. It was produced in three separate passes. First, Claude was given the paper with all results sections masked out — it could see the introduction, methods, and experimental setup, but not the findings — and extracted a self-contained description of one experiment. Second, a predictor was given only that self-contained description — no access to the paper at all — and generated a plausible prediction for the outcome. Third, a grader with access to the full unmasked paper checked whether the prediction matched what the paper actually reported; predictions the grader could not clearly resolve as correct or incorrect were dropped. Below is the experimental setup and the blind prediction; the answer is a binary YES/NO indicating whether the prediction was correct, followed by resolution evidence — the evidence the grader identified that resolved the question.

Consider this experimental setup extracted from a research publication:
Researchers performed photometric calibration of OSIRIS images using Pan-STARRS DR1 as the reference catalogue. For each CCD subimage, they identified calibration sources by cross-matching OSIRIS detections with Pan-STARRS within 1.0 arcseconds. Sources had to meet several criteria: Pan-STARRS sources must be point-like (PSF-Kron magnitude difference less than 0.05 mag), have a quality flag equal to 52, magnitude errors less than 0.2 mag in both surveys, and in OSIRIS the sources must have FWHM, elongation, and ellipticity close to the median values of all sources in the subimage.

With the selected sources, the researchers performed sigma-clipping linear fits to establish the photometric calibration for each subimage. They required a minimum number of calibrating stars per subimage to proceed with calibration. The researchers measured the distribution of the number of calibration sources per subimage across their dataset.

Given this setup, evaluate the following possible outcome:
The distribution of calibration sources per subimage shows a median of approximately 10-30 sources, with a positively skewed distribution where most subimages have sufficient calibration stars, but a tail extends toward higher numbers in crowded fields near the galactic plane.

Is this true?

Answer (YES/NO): NO